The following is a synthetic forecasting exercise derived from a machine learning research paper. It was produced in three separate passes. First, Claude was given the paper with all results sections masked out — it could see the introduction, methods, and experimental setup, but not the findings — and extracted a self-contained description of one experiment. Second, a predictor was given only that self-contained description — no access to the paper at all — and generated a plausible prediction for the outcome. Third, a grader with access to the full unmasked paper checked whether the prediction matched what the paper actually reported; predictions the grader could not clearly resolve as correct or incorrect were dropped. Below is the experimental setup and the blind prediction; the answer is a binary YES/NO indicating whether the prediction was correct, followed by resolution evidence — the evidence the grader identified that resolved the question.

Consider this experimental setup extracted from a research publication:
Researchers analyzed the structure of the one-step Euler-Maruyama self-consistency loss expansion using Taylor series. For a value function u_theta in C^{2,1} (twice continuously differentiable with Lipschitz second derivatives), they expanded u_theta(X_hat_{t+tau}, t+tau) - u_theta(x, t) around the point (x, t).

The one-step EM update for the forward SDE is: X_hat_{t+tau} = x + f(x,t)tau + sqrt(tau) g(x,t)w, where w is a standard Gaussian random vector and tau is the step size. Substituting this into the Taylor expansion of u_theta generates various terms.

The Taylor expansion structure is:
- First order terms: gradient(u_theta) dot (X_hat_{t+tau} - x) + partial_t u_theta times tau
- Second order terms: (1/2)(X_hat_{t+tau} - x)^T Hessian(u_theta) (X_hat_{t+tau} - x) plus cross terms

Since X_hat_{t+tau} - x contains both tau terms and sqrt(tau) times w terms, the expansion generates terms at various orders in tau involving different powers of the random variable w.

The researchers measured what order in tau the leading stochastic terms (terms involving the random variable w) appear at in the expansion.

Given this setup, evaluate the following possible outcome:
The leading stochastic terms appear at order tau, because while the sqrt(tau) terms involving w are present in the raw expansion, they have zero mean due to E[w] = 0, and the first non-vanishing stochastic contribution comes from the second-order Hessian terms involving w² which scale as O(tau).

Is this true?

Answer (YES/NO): YES